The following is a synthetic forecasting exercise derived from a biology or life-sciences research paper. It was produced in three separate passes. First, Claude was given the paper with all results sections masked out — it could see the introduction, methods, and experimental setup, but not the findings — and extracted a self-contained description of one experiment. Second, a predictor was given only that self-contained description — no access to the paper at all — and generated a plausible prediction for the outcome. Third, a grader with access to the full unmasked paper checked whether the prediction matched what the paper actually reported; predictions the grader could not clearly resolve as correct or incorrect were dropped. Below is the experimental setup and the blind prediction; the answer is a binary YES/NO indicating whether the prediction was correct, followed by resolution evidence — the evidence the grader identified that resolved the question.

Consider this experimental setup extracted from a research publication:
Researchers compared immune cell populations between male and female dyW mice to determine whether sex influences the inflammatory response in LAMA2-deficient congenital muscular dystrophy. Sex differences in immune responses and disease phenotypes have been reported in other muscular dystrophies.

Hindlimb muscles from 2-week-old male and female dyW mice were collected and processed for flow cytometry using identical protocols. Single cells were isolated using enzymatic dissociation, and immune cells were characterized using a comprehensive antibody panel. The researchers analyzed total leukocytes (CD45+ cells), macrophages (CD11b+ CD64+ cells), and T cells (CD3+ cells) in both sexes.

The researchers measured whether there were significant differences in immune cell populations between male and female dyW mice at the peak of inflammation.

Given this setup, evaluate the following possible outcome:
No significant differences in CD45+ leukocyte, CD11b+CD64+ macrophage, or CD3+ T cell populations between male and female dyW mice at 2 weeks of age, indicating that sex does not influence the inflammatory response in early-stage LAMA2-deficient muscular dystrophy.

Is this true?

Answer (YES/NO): YES